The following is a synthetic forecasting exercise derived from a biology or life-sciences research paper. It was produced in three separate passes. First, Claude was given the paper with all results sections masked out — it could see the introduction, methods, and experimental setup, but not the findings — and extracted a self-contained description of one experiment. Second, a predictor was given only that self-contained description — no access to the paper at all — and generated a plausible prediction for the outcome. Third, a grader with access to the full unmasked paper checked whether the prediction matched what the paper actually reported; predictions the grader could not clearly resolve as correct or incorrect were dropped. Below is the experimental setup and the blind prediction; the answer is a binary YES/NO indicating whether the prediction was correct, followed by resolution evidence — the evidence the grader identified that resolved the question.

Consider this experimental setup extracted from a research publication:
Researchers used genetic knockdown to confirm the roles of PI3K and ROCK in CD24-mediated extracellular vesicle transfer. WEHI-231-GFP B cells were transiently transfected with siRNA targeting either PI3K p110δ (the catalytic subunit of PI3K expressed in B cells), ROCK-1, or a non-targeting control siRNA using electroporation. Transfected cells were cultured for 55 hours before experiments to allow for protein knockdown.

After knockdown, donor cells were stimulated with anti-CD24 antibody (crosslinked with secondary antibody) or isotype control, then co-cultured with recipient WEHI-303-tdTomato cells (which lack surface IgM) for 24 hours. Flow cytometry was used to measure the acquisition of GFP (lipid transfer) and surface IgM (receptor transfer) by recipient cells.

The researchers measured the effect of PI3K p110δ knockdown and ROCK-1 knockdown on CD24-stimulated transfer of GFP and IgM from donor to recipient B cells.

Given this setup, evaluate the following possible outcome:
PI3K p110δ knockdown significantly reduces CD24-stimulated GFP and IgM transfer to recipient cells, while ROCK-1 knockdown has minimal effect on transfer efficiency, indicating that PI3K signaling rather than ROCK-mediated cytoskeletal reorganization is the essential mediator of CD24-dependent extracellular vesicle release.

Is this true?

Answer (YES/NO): NO